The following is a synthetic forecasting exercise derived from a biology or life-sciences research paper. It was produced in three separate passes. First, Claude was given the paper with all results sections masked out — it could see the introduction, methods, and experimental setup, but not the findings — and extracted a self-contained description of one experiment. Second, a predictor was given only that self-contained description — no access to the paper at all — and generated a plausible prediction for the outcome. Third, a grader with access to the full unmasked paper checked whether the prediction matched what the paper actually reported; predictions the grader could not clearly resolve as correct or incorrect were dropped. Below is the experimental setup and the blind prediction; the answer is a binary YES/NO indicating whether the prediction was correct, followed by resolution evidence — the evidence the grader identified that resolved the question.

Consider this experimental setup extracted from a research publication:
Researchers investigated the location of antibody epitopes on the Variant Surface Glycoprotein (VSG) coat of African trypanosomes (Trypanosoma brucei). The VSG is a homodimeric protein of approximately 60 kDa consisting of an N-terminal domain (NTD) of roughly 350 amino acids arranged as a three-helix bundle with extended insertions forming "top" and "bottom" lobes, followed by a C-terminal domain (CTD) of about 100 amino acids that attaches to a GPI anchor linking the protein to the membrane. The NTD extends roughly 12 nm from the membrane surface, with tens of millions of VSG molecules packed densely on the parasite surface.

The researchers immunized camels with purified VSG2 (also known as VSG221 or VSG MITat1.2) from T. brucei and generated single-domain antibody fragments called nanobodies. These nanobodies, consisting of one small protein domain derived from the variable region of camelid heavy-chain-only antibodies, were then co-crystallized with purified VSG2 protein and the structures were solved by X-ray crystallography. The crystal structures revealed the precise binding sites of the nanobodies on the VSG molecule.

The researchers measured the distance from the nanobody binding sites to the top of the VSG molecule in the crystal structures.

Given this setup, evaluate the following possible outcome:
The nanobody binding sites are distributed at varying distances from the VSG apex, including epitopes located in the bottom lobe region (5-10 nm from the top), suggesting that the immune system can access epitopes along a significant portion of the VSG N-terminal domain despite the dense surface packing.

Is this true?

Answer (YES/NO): YES